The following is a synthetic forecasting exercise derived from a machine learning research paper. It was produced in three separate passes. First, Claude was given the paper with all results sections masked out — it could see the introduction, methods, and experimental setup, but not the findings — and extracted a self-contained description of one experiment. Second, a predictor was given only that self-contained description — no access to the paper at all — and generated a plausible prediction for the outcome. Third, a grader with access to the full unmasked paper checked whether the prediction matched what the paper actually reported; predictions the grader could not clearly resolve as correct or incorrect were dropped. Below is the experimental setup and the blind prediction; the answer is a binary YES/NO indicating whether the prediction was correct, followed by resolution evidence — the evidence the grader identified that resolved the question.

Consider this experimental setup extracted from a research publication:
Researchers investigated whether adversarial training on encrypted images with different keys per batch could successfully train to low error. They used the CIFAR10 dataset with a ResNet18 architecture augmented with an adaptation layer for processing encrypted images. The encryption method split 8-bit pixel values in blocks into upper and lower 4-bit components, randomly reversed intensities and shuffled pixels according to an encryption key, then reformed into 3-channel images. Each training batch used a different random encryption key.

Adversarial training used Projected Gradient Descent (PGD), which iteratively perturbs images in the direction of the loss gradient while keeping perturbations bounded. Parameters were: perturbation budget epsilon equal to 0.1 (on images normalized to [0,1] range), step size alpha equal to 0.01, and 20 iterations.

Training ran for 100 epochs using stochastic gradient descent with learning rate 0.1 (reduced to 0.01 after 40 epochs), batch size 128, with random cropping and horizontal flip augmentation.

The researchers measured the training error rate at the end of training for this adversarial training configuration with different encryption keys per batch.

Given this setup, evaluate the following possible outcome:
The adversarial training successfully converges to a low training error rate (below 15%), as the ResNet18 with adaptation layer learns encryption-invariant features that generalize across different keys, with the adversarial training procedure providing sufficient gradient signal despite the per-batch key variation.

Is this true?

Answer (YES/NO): NO